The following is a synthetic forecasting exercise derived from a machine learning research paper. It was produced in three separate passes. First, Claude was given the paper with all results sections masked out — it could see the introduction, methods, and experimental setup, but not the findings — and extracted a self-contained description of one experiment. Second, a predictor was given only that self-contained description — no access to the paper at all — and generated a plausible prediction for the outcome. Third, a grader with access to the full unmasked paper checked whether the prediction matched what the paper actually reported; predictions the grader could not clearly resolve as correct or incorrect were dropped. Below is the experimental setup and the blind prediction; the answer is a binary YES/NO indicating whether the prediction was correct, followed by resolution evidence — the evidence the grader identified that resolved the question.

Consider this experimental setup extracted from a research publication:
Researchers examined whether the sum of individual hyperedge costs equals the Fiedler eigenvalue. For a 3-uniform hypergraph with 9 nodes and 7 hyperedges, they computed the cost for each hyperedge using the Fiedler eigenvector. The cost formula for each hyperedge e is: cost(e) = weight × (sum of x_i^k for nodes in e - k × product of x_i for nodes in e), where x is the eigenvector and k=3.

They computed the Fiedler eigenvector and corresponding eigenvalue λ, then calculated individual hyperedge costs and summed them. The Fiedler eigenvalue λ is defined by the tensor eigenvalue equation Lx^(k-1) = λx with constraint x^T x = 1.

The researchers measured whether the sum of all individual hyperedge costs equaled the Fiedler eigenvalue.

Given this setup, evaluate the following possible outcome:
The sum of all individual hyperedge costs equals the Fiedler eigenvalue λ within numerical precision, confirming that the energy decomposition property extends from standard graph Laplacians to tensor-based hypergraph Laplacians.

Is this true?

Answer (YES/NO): YES